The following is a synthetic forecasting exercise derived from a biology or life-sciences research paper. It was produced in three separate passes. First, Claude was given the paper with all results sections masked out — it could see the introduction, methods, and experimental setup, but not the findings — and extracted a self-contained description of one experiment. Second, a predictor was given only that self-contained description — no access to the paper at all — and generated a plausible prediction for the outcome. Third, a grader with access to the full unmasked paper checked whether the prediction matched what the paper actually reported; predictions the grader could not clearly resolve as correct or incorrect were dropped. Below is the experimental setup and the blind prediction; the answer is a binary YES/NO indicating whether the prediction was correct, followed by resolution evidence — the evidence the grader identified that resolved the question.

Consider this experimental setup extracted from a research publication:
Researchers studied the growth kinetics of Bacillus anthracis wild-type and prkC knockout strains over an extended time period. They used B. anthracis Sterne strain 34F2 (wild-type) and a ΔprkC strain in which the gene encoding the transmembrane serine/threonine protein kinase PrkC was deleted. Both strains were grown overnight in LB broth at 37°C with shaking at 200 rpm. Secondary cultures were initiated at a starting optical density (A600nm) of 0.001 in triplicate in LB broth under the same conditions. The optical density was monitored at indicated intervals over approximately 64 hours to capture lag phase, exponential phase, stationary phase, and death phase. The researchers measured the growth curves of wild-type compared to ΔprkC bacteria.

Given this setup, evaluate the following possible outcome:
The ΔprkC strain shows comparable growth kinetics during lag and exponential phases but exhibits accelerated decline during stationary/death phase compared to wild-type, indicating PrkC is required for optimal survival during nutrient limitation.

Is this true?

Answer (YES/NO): NO